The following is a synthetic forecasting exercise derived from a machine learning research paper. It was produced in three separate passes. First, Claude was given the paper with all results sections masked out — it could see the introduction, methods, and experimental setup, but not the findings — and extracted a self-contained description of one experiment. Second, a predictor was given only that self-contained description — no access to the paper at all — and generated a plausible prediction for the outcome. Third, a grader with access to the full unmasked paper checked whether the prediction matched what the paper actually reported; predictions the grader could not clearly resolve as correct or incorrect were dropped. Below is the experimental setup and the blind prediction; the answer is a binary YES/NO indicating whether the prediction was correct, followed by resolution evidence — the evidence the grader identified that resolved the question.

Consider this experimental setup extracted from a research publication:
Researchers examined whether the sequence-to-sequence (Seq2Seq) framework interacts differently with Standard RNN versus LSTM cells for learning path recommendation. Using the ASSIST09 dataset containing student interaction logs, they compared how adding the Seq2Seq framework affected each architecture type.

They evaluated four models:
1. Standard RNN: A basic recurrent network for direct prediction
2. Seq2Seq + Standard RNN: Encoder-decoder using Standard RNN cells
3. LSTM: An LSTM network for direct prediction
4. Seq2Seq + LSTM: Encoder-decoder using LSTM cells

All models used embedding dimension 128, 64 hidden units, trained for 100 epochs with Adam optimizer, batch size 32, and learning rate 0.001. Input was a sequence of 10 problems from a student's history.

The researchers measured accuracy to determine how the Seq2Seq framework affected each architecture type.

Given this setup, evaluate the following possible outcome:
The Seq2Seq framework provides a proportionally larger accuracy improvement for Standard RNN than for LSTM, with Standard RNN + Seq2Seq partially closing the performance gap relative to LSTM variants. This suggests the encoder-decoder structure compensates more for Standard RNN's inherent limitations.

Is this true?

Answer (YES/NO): NO